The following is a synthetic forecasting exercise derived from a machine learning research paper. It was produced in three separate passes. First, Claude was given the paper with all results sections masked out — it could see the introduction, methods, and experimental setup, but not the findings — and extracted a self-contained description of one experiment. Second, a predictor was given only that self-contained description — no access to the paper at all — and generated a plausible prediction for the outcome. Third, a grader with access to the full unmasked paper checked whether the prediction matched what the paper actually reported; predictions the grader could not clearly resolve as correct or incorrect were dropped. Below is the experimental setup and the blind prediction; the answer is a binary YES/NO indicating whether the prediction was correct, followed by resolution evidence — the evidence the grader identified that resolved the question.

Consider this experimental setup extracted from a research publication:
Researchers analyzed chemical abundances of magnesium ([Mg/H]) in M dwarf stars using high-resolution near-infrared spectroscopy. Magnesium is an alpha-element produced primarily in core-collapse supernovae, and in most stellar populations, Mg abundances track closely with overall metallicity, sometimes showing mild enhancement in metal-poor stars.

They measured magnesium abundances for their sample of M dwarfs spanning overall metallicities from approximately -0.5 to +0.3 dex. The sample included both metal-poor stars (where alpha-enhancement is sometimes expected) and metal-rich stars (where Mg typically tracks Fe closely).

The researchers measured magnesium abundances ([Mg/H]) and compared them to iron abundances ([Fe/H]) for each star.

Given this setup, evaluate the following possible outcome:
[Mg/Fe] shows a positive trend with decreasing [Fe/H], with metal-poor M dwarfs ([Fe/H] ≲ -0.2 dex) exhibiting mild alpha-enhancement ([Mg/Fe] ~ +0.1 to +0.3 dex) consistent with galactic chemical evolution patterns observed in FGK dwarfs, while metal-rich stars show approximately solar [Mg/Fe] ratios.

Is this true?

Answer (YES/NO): NO